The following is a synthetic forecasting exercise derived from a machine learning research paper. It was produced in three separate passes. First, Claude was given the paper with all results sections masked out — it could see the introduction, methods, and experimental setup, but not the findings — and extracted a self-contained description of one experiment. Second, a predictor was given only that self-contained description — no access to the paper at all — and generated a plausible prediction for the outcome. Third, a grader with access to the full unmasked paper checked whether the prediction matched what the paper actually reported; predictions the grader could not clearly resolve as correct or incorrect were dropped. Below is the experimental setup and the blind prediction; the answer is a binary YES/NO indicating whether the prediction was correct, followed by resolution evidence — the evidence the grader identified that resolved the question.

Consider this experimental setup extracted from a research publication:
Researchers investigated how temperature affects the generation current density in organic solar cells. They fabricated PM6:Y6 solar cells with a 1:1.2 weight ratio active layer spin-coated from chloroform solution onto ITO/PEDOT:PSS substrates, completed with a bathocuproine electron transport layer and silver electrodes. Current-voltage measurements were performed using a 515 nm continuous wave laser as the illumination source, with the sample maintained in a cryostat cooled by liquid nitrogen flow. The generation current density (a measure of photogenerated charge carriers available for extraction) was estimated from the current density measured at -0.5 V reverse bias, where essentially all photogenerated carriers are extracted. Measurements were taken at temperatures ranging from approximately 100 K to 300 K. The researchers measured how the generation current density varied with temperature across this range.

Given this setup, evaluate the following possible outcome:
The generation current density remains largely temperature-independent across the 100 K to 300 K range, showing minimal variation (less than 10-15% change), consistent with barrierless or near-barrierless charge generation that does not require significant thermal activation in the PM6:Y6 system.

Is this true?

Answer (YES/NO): NO